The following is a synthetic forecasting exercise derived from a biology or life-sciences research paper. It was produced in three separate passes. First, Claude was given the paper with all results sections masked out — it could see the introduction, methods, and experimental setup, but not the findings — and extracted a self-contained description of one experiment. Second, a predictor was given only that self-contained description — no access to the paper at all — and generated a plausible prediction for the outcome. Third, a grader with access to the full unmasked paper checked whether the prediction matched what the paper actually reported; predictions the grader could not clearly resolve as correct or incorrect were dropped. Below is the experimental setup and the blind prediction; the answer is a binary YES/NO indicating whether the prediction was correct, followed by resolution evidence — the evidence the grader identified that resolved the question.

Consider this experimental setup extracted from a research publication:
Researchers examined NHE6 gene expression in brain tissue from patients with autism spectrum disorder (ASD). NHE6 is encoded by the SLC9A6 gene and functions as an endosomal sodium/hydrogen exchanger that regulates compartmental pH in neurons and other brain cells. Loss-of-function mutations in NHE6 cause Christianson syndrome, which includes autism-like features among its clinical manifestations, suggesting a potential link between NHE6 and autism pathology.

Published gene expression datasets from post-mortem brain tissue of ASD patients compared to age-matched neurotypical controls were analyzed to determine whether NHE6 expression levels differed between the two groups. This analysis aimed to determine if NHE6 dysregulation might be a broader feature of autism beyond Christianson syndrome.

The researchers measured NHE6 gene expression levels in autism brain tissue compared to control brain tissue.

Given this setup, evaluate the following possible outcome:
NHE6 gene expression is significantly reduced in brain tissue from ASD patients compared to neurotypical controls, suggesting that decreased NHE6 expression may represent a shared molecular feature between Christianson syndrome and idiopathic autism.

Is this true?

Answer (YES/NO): YES